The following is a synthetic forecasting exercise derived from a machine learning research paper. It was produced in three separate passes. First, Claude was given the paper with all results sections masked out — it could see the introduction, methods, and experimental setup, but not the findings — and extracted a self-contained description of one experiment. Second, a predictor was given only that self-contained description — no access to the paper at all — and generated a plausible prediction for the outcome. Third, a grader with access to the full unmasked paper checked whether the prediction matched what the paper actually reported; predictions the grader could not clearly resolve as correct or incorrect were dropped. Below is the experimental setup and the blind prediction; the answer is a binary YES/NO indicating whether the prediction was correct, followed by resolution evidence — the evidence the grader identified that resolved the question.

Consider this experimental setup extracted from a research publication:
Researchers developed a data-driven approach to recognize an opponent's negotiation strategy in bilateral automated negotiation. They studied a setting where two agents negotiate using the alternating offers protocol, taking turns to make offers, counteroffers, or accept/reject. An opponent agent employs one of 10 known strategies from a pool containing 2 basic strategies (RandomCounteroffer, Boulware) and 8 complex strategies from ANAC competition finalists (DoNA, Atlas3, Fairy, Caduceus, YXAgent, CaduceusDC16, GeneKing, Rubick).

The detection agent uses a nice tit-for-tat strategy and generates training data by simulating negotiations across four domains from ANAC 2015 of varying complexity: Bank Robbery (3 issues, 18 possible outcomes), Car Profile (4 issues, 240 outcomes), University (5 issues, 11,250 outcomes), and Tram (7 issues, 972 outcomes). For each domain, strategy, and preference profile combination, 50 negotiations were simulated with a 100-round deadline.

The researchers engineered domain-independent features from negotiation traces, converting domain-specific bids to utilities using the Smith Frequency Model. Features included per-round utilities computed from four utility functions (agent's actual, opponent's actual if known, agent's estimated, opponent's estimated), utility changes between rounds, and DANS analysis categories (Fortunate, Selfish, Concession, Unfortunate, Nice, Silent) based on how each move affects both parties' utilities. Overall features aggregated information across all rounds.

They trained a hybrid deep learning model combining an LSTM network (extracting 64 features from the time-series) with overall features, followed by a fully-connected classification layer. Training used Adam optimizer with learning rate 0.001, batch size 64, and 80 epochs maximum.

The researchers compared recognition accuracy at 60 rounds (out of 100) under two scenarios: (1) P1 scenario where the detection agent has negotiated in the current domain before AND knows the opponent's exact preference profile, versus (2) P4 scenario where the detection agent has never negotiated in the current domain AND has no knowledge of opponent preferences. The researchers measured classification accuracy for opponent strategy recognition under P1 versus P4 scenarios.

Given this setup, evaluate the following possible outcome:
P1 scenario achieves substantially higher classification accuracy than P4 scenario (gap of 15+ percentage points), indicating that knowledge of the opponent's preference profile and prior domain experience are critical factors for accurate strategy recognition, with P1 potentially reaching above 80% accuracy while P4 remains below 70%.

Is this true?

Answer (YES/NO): YES